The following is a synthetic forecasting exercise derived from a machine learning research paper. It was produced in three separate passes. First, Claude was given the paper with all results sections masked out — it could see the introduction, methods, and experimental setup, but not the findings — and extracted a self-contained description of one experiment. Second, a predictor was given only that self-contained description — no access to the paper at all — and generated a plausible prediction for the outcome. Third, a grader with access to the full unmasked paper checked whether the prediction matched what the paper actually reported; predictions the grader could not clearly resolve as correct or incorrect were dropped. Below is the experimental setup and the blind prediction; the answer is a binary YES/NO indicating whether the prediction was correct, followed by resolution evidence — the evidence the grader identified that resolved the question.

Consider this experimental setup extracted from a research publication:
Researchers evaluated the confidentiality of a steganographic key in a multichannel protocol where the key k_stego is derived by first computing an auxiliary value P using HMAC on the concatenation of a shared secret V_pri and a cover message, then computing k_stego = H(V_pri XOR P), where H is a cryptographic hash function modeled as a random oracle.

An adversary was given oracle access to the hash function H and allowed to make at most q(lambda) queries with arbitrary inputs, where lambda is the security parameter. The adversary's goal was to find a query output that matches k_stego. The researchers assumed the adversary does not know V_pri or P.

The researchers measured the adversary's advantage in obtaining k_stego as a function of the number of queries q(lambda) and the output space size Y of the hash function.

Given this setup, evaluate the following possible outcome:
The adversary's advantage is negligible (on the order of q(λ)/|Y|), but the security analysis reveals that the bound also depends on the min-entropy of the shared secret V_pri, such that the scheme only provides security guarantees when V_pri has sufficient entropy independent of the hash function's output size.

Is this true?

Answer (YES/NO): NO